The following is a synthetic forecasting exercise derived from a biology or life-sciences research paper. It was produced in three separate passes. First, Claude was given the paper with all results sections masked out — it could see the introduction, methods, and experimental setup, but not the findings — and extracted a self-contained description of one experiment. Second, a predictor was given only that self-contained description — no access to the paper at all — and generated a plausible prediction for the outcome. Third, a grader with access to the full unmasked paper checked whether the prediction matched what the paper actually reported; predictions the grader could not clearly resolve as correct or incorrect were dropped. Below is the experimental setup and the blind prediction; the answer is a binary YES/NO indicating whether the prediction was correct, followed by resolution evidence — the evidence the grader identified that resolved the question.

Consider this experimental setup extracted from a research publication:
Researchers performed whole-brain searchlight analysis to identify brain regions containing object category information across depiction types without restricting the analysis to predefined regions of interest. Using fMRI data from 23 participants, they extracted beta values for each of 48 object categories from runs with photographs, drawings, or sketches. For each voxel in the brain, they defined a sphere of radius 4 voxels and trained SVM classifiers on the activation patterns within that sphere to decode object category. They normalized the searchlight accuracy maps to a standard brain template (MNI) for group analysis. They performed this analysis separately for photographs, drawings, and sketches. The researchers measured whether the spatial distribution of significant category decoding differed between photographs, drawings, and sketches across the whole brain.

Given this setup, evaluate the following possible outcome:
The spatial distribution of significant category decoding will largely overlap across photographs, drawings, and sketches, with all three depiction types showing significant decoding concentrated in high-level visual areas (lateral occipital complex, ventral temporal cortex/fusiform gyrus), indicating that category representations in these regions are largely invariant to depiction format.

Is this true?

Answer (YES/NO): NO